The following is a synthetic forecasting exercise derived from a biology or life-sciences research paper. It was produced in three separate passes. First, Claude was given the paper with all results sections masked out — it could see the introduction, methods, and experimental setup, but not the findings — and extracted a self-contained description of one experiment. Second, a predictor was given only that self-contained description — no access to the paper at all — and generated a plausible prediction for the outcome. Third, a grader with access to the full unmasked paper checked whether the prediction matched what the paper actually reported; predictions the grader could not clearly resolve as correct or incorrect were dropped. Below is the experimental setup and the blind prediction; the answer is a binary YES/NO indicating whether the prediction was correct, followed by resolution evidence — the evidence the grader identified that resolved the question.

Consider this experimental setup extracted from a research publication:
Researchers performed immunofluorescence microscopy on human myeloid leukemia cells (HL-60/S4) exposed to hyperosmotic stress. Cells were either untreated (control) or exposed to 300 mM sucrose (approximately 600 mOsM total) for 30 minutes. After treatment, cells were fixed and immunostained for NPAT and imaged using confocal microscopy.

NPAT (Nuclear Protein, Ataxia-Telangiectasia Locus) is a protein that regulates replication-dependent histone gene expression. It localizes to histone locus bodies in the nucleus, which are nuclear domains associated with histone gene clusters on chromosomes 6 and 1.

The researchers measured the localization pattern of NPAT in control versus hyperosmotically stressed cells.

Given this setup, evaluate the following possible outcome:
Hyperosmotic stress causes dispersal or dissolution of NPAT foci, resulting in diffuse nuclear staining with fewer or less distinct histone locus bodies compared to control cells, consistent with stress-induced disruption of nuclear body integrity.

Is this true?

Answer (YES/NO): NO